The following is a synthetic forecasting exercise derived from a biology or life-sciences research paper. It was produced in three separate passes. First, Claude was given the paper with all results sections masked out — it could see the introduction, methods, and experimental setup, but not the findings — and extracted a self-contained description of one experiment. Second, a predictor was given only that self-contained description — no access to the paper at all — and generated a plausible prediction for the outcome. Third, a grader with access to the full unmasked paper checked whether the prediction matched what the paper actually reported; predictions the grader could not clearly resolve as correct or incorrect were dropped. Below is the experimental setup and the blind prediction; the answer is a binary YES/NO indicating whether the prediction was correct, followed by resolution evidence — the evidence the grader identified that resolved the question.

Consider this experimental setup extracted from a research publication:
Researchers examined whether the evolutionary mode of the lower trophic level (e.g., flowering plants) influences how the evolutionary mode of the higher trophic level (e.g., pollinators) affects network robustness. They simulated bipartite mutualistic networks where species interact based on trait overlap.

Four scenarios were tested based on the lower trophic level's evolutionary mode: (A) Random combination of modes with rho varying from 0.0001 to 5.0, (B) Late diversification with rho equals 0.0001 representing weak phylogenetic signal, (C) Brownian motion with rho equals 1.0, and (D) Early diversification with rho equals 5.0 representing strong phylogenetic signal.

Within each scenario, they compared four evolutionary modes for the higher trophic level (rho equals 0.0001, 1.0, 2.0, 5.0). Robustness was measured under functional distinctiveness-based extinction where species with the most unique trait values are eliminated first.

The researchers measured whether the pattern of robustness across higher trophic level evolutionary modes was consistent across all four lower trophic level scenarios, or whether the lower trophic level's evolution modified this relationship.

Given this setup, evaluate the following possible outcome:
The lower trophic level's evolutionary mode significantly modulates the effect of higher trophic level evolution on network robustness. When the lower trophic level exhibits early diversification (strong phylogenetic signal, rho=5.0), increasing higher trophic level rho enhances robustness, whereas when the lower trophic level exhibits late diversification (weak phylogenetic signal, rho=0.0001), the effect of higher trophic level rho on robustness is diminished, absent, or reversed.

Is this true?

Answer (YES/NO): NO